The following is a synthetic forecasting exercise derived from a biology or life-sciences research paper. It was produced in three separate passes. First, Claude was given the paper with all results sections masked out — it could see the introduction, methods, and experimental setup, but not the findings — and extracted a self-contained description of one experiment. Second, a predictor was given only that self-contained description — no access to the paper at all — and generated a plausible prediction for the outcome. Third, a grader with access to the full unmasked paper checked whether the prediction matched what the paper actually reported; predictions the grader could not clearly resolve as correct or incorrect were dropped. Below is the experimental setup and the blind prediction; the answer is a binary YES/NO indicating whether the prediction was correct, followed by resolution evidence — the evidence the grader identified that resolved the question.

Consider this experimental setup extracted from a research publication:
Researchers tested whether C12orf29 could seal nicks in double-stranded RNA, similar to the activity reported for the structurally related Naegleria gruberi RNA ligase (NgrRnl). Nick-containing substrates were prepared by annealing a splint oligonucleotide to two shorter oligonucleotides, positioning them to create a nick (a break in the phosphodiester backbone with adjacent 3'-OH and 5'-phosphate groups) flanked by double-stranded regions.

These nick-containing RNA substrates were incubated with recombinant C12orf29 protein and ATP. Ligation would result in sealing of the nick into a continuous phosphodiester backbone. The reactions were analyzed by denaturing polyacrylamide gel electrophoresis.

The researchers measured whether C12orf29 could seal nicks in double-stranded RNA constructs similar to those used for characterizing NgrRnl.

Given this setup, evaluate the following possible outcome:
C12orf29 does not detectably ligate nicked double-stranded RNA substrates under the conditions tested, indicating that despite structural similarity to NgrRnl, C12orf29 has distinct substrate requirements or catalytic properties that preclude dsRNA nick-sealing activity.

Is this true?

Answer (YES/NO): YES